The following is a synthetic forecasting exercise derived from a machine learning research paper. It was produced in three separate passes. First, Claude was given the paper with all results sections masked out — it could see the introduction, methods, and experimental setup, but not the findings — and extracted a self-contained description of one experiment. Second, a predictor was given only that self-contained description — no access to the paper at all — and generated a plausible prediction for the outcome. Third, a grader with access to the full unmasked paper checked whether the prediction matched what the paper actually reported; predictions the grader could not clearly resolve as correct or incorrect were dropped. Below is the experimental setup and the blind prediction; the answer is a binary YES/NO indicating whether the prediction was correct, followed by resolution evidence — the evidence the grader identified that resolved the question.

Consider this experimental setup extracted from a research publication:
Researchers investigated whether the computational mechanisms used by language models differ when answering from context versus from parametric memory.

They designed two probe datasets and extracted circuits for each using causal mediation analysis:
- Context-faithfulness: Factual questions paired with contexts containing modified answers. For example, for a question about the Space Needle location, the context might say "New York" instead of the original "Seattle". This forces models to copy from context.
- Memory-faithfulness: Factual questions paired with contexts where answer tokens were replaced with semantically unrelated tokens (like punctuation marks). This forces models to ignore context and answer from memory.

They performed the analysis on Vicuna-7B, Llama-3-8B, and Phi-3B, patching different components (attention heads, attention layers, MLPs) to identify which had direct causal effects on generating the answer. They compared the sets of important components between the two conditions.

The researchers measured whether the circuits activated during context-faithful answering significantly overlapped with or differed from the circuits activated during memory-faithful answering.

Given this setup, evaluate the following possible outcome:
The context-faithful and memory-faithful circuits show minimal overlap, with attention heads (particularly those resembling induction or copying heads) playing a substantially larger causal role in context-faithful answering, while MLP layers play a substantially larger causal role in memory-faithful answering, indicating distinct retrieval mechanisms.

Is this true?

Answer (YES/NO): YES